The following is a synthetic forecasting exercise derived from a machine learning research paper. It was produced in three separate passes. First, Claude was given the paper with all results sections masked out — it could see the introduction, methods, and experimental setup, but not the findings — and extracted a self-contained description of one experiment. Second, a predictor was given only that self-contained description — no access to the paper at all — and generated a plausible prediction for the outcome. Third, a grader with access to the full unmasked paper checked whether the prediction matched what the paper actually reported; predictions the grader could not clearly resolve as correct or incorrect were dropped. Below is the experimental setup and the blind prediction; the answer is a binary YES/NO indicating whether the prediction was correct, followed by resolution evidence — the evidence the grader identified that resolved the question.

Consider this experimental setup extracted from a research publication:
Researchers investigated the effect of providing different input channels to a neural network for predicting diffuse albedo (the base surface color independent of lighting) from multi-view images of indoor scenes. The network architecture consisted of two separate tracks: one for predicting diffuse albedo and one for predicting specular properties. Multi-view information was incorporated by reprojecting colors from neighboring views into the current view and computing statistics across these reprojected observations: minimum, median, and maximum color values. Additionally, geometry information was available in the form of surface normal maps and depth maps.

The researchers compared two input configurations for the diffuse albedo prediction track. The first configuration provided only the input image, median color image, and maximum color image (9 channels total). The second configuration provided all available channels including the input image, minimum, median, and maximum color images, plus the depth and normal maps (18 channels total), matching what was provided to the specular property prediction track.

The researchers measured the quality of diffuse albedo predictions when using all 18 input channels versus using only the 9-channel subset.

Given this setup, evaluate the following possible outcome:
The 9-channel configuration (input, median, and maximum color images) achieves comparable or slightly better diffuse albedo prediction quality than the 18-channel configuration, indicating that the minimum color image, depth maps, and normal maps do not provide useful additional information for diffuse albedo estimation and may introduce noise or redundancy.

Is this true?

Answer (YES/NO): YES